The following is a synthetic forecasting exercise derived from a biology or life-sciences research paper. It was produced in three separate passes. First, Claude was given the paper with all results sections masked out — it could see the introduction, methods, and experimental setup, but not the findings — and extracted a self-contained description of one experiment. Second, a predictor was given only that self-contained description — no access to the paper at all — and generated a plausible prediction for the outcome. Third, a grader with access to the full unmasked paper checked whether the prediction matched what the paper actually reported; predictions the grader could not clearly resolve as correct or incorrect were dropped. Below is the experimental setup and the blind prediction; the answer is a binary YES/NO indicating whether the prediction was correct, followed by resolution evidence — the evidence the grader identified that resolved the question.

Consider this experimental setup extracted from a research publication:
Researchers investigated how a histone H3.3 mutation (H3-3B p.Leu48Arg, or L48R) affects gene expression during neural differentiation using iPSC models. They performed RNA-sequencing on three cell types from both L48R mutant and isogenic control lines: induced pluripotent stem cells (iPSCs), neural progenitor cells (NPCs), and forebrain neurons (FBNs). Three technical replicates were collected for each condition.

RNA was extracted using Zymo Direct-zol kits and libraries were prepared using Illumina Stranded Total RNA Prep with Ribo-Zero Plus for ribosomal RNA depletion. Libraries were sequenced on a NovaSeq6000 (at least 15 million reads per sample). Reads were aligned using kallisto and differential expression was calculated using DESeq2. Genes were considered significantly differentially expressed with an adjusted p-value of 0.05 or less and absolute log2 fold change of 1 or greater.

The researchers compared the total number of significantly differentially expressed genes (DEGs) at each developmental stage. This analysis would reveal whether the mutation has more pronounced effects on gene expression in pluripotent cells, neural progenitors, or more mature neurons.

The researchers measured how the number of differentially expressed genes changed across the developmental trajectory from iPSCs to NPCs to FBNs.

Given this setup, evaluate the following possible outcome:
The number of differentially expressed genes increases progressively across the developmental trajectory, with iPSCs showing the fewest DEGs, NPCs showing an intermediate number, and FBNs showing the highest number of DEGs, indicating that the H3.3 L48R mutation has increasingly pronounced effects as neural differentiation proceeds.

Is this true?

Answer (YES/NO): YES